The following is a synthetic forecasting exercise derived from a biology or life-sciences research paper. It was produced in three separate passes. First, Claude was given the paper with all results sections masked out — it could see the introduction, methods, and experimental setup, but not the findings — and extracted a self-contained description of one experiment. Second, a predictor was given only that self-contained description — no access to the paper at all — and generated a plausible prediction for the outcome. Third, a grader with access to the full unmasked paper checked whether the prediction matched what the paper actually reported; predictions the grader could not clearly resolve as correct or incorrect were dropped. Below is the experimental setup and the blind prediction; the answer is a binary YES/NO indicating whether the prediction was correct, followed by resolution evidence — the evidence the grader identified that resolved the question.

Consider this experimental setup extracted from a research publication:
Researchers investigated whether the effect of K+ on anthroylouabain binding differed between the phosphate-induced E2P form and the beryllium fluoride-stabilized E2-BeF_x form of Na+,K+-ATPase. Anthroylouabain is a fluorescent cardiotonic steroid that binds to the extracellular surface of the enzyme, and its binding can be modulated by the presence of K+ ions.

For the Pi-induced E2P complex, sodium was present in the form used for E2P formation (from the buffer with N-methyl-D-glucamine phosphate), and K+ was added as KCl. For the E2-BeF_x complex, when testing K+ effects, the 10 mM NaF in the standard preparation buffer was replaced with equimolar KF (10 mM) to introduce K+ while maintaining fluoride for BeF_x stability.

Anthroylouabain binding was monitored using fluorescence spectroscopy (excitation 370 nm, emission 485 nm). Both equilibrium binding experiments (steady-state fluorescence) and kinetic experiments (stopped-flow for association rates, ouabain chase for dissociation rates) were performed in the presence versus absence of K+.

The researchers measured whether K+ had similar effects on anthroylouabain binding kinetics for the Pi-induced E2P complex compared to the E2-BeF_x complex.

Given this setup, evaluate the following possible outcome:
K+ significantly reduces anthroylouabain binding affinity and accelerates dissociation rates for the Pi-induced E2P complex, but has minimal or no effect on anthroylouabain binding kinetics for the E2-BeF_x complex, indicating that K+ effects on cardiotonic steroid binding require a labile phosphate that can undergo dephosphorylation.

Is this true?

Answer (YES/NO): NO